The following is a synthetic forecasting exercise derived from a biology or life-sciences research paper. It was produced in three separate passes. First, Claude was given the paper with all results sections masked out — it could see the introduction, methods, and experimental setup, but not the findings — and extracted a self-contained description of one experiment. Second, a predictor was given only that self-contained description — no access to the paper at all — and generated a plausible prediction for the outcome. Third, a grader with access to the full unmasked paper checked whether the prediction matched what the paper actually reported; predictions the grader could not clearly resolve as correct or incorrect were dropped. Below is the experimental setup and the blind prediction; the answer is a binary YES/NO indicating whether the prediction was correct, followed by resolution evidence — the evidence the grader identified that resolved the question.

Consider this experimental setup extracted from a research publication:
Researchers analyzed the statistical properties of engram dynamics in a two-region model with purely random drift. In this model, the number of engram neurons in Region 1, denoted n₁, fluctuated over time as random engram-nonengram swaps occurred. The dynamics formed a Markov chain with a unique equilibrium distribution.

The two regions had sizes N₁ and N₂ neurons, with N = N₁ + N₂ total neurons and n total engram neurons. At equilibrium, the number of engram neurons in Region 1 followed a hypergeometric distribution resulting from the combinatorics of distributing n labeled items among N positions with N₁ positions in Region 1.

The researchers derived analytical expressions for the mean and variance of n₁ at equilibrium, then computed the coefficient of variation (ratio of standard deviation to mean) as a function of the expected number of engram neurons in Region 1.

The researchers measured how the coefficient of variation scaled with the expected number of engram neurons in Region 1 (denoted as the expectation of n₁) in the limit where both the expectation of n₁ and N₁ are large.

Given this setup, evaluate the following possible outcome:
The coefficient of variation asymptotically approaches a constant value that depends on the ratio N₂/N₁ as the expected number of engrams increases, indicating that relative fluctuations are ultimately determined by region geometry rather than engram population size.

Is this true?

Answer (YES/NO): NO